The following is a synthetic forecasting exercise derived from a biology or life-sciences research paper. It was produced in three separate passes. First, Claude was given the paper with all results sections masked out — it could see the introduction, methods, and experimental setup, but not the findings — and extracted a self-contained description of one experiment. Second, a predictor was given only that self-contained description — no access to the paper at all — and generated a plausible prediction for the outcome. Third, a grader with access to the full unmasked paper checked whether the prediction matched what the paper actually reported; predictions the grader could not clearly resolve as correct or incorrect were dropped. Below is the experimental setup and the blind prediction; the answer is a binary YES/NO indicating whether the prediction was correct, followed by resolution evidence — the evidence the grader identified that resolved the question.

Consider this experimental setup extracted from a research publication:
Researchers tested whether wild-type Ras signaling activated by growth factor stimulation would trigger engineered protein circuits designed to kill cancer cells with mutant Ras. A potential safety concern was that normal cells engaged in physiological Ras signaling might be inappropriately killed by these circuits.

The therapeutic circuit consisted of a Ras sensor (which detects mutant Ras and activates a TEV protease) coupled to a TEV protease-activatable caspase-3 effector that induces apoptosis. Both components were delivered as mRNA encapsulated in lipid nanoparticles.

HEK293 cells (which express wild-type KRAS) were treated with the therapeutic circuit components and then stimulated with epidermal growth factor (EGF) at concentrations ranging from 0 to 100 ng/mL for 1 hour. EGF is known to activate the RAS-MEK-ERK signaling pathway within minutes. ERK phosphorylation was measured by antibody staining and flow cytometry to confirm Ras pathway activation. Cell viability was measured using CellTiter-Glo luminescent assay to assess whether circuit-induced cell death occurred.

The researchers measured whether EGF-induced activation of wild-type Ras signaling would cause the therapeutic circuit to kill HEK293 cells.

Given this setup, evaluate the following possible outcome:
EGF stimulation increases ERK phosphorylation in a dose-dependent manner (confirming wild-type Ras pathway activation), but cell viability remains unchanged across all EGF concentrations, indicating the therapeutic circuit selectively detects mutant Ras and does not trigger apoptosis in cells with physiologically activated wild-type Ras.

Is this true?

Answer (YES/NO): YES